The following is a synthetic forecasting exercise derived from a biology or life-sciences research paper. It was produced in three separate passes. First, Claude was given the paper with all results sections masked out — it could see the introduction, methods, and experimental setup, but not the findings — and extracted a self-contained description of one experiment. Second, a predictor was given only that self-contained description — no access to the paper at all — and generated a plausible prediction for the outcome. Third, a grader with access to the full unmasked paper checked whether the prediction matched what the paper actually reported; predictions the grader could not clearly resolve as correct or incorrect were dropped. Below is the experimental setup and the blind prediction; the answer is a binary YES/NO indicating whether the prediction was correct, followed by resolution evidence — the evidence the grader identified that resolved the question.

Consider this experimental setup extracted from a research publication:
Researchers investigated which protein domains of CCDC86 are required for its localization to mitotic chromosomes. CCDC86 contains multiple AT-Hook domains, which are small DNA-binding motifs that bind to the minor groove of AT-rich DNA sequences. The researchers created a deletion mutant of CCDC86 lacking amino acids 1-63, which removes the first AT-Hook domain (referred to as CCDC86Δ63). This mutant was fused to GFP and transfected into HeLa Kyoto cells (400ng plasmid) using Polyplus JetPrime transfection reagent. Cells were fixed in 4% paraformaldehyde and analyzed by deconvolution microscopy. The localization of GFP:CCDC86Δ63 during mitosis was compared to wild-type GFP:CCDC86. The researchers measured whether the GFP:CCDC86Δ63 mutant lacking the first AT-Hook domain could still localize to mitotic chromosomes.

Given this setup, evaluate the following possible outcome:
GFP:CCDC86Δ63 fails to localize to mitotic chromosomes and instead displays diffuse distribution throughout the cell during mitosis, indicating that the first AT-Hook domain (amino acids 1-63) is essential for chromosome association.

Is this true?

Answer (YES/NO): YES